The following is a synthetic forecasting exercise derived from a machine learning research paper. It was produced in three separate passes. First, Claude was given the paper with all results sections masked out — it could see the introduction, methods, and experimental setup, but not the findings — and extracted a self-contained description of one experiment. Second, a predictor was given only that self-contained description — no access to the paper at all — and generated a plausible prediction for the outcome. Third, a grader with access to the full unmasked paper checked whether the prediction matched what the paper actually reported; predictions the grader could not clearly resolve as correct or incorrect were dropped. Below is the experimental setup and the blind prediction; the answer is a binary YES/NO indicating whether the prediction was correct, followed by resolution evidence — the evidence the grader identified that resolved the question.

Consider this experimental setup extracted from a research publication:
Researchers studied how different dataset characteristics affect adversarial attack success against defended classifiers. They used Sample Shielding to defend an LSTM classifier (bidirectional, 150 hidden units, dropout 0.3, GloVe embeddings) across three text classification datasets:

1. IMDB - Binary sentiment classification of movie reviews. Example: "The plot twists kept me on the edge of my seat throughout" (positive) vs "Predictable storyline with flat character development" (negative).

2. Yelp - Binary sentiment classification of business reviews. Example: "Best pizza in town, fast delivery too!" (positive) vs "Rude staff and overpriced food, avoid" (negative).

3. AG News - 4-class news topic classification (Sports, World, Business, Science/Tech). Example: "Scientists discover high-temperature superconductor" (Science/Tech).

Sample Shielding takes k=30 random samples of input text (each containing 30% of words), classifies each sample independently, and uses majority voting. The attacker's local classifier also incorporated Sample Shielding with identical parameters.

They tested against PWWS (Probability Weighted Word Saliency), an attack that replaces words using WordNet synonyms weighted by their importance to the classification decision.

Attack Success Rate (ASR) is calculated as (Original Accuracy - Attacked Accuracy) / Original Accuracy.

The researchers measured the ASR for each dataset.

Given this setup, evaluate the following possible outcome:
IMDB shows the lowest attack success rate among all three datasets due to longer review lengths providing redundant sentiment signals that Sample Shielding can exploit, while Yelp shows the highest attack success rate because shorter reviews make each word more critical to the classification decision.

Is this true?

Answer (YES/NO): NO